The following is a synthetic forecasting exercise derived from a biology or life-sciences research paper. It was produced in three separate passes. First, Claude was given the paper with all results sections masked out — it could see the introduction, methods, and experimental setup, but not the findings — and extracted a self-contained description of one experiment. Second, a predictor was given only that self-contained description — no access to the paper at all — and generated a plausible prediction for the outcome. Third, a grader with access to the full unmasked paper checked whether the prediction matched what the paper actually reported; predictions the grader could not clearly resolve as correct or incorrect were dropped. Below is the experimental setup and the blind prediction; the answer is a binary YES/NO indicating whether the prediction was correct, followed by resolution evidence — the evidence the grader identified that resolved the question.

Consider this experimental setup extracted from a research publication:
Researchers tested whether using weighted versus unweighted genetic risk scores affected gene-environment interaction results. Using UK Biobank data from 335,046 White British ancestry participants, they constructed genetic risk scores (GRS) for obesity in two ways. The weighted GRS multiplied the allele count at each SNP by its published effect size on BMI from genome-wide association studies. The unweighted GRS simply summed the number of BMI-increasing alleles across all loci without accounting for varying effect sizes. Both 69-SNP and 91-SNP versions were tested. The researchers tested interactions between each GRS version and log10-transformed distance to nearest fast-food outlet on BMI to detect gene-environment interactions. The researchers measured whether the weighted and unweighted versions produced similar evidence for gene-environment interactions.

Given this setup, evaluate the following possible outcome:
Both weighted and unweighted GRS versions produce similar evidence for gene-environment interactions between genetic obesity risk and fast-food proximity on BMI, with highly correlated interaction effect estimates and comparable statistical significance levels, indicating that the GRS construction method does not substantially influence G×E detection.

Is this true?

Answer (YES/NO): NO